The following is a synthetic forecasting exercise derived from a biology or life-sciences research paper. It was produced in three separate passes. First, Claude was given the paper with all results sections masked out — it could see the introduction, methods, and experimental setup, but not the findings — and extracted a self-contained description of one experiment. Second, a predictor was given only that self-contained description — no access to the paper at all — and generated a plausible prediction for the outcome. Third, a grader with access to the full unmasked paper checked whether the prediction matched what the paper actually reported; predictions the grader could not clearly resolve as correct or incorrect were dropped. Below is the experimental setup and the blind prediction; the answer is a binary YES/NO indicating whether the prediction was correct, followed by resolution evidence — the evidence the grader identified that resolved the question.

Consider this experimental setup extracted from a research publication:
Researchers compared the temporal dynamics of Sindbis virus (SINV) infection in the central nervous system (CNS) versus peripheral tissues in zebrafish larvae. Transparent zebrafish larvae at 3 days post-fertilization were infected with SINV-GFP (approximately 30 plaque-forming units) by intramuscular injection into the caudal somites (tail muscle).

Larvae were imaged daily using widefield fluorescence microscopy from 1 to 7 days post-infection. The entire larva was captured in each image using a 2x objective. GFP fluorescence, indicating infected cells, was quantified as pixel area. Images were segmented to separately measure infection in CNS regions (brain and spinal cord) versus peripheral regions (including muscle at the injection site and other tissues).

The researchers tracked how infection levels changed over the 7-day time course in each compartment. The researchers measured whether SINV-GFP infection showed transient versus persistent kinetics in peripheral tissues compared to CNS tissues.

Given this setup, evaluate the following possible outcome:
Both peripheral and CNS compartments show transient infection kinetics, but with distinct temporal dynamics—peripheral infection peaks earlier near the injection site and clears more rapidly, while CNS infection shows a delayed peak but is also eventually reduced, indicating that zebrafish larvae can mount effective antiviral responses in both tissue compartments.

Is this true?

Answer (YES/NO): NO